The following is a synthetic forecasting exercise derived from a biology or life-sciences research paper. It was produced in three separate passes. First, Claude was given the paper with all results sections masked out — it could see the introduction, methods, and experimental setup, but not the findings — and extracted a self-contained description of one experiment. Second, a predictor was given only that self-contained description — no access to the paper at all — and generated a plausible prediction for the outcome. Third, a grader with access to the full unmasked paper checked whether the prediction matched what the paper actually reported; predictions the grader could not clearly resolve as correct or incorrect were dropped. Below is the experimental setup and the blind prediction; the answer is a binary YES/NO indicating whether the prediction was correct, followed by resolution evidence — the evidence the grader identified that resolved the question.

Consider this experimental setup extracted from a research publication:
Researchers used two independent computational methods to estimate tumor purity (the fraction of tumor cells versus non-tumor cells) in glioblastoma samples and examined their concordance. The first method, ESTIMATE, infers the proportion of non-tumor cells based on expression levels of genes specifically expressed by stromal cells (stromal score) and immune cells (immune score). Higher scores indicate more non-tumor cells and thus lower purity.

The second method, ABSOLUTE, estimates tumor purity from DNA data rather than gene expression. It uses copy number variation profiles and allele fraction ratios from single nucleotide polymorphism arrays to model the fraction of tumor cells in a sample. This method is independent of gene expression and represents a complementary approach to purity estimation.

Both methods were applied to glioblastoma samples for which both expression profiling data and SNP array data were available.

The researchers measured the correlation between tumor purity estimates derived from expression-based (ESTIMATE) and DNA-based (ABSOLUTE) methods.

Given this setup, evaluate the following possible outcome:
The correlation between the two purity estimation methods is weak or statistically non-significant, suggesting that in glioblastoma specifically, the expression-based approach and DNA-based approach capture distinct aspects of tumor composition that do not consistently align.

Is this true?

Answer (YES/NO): NO